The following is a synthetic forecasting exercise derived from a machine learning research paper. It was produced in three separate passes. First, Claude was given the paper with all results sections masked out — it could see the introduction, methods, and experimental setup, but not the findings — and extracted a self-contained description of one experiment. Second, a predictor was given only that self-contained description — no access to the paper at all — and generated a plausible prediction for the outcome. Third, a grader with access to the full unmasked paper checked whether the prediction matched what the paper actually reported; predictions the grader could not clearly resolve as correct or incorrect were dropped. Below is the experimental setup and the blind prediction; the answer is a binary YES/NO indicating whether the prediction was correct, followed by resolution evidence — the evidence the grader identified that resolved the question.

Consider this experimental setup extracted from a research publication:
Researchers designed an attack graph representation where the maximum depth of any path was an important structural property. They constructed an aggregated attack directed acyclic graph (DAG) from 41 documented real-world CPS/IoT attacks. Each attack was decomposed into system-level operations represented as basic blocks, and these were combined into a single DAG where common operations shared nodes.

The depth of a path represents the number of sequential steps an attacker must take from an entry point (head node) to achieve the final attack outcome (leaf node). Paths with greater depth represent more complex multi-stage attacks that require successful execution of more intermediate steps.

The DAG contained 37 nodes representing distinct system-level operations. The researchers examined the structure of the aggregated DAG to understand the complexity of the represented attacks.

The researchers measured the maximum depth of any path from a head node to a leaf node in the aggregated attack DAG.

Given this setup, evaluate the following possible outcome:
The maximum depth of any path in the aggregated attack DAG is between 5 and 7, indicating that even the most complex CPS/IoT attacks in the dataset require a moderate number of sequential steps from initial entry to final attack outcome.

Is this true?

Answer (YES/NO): YES